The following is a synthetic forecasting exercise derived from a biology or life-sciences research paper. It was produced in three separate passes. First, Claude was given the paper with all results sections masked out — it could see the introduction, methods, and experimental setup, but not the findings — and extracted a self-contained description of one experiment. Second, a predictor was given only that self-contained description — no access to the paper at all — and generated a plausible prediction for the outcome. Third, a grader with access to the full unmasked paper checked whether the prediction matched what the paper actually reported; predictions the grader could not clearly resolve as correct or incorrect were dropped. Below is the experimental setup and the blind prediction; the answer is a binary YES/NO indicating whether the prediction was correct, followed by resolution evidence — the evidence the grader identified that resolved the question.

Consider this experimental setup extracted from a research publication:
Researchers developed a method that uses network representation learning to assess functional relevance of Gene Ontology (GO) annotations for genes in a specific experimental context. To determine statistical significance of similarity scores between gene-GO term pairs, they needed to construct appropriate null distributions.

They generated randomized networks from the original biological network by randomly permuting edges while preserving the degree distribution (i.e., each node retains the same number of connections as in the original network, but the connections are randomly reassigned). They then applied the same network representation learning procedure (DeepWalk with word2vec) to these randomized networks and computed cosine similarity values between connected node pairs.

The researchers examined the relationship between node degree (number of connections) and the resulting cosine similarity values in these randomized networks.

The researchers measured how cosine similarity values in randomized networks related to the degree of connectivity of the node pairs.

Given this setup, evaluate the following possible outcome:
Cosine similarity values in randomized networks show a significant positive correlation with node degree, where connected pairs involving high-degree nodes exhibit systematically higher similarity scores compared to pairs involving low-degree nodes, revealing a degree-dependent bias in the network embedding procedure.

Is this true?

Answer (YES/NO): YES